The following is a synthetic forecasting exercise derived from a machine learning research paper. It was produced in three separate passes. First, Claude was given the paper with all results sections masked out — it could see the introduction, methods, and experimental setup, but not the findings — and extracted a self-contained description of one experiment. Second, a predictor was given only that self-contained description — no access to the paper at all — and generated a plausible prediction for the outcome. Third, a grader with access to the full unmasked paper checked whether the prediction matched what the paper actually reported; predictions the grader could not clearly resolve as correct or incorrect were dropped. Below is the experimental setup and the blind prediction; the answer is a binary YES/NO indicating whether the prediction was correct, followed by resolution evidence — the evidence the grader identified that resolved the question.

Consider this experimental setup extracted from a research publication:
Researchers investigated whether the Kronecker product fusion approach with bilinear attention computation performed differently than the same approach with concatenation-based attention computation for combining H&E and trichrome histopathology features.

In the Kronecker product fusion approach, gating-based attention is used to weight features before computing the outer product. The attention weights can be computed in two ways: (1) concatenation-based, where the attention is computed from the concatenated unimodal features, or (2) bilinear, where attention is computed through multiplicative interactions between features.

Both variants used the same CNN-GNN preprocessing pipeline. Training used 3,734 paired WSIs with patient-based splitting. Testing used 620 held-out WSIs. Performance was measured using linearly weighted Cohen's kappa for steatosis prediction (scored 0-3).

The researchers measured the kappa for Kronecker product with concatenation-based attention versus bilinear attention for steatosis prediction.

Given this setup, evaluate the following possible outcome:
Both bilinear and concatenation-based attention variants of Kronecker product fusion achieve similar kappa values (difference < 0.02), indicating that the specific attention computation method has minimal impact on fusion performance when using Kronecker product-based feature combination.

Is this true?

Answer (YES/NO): YES